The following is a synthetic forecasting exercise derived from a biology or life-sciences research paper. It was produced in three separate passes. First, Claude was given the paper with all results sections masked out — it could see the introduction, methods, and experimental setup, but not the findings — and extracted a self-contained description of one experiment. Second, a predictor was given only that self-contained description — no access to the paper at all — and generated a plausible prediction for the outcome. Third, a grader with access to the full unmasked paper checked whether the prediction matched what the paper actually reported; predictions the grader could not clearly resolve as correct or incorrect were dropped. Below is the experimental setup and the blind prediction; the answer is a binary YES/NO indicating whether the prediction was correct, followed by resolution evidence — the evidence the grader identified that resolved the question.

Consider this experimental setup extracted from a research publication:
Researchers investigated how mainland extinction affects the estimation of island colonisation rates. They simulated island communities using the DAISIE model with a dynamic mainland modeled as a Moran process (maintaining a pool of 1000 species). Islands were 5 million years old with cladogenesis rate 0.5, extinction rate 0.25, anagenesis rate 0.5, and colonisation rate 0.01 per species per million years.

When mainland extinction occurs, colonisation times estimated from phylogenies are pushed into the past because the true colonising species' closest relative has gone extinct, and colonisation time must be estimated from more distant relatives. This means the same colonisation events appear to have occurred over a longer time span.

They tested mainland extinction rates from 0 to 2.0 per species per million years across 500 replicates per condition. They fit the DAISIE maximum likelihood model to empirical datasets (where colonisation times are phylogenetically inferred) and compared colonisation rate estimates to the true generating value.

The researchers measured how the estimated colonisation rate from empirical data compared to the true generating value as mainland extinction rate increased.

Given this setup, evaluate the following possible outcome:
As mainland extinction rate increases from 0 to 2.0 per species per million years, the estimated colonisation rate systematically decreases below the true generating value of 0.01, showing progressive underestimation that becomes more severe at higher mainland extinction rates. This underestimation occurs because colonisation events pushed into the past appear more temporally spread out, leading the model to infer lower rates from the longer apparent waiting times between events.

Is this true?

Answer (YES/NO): NO